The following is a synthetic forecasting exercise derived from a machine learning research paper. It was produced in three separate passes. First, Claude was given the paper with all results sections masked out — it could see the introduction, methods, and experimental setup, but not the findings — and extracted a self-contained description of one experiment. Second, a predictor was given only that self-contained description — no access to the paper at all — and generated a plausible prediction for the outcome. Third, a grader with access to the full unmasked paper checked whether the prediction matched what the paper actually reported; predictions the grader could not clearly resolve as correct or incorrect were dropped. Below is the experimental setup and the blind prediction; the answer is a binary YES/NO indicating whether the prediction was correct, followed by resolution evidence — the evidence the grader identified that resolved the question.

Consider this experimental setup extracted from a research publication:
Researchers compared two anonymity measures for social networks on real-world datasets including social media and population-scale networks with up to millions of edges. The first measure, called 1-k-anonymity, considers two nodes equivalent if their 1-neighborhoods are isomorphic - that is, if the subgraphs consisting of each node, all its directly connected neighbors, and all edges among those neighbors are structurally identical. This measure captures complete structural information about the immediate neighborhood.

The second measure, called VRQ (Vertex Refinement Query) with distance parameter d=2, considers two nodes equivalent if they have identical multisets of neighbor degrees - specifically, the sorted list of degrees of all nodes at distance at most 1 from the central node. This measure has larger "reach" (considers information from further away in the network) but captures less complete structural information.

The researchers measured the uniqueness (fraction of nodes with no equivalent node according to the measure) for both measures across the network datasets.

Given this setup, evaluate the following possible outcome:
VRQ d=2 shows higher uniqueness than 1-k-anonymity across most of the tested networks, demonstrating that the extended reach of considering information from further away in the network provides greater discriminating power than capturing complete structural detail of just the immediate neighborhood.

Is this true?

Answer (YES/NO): YES